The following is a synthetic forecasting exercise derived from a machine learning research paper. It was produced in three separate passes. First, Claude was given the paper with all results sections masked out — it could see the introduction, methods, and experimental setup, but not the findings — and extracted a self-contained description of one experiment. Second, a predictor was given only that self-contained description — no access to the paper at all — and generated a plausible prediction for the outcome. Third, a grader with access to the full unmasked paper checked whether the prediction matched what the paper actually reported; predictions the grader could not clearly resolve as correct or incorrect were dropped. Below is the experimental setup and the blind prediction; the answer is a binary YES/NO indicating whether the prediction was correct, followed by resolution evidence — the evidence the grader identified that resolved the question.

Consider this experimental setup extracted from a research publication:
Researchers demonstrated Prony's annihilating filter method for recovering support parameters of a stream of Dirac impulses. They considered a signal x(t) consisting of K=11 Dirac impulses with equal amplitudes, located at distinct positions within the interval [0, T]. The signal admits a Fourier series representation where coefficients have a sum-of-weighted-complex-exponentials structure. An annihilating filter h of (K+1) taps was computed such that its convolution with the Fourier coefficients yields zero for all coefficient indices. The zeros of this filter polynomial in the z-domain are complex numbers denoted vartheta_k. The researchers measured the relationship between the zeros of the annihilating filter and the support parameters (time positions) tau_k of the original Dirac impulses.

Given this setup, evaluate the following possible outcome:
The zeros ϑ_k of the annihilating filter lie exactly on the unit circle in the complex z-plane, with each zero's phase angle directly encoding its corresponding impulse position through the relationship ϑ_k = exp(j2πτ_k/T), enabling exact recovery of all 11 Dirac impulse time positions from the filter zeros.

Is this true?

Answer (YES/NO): NO